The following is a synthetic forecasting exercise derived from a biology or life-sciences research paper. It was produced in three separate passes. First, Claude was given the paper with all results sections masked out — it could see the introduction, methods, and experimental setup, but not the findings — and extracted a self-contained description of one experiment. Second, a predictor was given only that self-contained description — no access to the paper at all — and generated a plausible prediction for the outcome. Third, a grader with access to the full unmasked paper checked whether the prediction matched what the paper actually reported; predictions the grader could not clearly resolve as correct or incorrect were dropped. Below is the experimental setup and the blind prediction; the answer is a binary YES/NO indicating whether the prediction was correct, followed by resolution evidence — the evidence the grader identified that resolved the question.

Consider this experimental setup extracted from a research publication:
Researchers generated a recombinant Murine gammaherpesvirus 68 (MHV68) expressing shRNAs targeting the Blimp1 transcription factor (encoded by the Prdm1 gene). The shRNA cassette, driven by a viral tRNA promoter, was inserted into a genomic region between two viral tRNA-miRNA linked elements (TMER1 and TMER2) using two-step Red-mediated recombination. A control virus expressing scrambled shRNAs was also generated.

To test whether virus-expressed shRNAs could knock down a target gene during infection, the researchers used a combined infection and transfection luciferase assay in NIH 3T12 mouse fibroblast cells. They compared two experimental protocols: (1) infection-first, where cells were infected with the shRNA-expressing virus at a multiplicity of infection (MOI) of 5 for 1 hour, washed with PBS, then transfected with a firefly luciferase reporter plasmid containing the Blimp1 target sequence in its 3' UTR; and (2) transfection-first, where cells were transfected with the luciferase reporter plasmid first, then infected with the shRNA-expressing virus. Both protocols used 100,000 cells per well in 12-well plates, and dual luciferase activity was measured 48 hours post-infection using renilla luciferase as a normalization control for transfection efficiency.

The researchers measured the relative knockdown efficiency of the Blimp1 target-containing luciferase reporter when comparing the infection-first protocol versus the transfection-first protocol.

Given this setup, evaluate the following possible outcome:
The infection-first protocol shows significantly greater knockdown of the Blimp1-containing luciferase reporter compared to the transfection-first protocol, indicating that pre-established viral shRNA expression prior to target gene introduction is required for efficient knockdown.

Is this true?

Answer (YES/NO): NO